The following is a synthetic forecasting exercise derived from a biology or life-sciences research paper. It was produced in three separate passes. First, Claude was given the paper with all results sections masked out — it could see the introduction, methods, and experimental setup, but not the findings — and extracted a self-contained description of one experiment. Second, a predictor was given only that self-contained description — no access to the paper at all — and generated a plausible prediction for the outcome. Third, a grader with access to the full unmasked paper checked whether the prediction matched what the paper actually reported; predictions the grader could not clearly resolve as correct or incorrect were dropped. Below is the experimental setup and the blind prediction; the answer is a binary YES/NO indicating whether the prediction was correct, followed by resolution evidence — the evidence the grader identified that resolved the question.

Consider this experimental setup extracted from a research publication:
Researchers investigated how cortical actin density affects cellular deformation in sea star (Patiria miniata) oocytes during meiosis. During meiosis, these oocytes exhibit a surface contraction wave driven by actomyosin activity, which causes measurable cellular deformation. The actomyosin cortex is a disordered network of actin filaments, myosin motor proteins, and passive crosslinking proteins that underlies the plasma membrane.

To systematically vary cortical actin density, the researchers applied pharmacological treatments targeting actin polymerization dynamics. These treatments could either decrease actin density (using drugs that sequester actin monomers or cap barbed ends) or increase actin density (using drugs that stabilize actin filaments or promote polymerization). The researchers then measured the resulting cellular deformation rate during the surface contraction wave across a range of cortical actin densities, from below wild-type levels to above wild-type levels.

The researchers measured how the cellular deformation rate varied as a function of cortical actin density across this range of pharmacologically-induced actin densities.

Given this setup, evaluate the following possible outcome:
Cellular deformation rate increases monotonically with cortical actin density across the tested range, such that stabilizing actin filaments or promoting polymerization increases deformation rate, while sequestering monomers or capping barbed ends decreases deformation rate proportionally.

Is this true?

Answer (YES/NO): NO